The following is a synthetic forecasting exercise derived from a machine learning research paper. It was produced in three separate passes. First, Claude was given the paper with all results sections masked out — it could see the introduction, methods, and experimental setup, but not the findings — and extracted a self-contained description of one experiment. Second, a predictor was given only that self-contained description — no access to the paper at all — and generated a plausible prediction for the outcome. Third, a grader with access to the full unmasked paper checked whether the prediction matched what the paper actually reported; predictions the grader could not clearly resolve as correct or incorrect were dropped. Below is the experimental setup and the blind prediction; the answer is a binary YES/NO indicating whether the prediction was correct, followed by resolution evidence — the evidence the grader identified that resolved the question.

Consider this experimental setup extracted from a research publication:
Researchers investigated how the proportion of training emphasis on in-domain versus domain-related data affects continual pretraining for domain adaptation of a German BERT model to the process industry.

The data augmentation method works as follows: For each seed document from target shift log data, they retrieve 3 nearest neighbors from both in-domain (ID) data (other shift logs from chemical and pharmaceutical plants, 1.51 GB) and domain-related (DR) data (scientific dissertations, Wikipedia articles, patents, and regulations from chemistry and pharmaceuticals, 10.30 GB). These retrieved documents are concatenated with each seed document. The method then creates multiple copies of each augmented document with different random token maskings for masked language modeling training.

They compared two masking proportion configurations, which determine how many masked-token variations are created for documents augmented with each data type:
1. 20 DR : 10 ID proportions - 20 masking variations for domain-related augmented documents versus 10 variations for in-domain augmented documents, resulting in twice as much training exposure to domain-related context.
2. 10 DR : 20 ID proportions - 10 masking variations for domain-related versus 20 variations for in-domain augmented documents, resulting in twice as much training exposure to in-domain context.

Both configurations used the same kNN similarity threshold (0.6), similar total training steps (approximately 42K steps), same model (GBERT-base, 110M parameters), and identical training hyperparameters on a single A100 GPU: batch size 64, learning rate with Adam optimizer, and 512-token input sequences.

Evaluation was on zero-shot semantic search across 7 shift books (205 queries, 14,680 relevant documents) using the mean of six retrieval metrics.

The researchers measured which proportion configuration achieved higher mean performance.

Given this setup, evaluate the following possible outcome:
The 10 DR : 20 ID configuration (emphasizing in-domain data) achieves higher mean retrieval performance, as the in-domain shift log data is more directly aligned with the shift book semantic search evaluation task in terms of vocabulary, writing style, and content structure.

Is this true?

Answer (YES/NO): YES